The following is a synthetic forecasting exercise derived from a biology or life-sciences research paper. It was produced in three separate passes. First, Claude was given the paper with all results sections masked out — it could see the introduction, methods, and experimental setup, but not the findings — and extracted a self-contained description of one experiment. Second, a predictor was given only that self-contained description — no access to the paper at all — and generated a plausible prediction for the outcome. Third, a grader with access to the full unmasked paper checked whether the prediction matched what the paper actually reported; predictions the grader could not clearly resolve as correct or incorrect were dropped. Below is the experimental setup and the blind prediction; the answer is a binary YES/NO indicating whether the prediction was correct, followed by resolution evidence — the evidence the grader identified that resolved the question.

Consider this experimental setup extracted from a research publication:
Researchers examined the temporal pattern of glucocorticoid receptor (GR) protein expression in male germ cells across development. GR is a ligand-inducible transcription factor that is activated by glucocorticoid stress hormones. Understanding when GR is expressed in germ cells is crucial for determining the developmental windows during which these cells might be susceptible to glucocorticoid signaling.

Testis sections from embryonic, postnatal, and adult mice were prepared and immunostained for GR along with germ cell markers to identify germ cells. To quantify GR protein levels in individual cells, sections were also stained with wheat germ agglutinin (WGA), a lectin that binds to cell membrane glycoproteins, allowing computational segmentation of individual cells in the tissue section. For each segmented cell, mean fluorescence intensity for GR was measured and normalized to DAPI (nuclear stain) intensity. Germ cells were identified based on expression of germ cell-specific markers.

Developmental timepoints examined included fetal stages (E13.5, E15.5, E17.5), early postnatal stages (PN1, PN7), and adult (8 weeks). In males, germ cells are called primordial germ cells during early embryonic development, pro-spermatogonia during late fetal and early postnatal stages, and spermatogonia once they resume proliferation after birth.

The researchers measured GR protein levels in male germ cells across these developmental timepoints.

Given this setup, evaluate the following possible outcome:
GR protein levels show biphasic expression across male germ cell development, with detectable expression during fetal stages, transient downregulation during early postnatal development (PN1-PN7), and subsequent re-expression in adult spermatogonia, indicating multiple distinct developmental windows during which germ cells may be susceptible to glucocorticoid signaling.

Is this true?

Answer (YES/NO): NO